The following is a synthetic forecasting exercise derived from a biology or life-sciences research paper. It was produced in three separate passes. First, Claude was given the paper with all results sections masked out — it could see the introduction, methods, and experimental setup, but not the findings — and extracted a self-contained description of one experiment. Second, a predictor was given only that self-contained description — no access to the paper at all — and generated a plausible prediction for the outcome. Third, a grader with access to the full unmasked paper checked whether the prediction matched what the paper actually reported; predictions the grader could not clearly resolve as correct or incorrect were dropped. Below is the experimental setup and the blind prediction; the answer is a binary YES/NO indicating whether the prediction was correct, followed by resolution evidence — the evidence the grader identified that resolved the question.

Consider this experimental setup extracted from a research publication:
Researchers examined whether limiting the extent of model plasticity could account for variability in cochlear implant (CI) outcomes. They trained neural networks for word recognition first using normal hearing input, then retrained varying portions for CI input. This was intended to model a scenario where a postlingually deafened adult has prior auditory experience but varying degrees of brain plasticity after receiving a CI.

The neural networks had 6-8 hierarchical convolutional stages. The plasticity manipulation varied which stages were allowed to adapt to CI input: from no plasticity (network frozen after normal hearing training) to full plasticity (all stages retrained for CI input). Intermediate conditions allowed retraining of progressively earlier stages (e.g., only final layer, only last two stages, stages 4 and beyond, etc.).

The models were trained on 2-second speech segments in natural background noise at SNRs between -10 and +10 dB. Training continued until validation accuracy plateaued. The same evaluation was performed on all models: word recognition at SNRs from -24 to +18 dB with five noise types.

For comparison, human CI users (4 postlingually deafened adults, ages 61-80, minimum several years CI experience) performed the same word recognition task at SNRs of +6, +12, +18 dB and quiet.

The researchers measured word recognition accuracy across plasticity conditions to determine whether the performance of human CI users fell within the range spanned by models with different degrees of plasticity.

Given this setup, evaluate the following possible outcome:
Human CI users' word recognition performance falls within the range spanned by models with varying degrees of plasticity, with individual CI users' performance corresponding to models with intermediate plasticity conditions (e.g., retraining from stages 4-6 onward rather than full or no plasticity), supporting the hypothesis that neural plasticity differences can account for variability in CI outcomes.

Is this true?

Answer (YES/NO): NO